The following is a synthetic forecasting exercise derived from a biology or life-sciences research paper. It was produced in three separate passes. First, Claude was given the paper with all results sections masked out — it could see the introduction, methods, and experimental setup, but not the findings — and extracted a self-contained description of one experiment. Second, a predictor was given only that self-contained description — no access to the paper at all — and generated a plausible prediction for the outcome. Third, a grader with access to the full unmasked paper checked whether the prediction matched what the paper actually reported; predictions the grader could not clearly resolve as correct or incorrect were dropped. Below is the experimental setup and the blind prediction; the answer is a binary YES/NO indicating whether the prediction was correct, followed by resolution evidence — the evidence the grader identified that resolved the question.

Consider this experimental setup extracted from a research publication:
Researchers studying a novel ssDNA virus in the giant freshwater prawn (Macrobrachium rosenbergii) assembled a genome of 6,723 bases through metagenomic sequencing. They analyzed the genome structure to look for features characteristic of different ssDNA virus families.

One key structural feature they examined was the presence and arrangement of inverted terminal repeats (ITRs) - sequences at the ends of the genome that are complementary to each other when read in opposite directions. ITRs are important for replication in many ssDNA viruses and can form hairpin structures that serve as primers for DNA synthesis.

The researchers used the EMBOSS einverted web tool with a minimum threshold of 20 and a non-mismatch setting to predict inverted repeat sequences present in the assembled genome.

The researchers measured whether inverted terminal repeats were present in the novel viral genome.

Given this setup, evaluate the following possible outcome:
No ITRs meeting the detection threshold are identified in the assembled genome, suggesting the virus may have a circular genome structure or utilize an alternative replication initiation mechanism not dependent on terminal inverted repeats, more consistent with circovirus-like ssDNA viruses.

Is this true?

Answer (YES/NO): NO